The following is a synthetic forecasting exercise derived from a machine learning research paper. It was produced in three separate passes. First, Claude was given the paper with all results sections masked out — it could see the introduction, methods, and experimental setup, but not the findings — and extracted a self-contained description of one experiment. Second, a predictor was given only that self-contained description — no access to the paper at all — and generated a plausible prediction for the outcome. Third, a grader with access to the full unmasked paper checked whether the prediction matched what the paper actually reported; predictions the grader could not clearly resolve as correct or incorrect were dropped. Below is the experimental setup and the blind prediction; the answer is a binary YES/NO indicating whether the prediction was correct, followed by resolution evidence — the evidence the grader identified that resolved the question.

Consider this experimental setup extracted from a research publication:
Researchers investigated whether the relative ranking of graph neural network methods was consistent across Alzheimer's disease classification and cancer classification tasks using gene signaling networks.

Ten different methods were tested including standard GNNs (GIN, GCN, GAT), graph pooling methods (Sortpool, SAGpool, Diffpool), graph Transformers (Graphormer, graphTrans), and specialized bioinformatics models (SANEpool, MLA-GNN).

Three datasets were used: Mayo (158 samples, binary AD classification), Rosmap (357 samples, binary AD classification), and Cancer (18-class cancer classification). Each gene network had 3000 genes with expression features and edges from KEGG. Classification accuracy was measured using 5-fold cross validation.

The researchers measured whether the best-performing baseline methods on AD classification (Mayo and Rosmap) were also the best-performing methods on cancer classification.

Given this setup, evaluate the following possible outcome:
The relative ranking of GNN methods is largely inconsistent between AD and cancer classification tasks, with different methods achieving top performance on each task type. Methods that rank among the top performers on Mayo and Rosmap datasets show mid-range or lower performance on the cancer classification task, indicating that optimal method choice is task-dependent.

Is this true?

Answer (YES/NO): NO